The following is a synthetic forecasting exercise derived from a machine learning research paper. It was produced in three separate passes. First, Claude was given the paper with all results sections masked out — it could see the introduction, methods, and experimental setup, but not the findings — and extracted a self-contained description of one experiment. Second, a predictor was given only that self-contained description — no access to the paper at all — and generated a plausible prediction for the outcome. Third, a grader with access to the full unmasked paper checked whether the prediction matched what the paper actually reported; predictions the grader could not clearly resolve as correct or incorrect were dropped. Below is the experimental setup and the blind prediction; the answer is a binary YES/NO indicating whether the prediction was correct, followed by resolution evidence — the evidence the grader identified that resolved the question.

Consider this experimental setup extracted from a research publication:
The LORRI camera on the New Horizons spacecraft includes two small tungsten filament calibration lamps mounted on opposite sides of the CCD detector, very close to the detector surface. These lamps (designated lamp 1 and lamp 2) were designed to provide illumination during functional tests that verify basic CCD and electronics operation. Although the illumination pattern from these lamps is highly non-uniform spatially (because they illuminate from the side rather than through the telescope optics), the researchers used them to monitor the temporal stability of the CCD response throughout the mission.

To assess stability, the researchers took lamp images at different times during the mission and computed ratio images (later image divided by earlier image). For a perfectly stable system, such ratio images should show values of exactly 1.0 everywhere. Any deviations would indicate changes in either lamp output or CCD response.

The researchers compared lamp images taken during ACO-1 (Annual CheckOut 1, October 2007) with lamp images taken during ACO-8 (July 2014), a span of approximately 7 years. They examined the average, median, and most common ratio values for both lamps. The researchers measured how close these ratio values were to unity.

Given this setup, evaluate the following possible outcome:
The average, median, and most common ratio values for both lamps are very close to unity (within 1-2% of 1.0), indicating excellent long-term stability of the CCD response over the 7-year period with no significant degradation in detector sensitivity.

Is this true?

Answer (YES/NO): YES